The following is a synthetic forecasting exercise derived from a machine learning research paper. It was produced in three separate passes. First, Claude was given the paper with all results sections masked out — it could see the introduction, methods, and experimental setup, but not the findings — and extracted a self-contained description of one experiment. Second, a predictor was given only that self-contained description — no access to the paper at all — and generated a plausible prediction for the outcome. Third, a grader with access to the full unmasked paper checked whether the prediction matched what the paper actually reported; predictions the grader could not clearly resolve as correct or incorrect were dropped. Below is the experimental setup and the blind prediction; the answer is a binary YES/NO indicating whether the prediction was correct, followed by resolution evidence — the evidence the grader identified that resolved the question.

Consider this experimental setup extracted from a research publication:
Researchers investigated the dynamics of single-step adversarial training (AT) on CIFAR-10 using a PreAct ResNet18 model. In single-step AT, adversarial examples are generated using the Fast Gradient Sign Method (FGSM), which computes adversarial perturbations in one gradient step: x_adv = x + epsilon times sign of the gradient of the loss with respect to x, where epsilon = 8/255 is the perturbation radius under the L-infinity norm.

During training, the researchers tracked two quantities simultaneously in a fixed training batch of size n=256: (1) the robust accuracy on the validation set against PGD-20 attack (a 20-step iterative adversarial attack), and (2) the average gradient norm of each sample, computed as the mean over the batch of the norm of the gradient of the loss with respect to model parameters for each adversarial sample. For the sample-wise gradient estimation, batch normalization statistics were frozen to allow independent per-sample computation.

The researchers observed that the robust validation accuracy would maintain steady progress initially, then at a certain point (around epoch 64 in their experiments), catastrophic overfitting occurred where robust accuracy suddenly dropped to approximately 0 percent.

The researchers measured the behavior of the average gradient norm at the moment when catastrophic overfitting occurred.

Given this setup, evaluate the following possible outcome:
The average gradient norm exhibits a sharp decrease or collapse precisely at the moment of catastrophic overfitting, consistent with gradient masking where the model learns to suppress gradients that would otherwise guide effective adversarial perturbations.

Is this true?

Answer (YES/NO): NO